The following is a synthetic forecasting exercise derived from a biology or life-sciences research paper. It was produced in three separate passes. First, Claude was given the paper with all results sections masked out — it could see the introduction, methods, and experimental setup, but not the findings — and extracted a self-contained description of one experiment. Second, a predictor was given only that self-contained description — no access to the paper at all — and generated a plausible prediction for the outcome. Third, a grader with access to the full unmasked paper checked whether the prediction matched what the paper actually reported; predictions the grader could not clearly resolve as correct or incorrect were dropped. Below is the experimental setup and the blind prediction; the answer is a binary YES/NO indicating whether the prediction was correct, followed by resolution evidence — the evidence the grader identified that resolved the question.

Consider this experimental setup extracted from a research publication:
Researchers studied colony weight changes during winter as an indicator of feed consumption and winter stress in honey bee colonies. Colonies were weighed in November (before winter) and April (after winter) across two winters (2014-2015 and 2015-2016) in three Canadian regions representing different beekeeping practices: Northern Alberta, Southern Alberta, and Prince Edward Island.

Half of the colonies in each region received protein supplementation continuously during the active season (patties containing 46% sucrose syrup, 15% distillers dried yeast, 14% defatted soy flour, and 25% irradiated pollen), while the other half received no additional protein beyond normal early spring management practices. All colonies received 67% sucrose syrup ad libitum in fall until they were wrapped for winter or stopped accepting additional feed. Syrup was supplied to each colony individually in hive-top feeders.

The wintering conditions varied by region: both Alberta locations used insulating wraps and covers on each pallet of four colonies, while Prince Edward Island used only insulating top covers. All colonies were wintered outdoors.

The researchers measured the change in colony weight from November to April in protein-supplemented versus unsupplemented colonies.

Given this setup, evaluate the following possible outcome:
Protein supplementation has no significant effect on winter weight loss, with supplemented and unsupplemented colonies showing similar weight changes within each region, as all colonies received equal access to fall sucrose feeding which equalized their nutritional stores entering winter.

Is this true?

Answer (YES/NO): NO